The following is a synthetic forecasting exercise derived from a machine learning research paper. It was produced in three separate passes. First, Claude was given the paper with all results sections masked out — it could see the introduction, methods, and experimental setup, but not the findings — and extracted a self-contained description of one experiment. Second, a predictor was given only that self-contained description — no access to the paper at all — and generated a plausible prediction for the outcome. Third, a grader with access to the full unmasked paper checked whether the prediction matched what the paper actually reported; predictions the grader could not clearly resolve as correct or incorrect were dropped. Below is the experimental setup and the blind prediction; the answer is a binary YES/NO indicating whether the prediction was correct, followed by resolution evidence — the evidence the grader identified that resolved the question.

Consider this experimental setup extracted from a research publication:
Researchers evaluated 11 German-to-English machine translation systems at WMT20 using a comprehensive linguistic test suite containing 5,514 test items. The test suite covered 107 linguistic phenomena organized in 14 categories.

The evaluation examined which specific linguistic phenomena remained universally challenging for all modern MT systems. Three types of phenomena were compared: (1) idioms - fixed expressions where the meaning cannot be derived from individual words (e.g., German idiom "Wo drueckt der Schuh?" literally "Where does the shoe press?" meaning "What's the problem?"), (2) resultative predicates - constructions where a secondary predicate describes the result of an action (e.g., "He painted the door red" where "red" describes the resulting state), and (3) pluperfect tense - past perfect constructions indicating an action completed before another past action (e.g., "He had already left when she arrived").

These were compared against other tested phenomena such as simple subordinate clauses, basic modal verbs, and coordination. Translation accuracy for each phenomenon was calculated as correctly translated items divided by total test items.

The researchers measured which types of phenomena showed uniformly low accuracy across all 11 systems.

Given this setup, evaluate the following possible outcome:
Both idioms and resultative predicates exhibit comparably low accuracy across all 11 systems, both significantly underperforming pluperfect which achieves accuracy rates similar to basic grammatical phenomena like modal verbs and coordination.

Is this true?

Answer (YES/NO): NO